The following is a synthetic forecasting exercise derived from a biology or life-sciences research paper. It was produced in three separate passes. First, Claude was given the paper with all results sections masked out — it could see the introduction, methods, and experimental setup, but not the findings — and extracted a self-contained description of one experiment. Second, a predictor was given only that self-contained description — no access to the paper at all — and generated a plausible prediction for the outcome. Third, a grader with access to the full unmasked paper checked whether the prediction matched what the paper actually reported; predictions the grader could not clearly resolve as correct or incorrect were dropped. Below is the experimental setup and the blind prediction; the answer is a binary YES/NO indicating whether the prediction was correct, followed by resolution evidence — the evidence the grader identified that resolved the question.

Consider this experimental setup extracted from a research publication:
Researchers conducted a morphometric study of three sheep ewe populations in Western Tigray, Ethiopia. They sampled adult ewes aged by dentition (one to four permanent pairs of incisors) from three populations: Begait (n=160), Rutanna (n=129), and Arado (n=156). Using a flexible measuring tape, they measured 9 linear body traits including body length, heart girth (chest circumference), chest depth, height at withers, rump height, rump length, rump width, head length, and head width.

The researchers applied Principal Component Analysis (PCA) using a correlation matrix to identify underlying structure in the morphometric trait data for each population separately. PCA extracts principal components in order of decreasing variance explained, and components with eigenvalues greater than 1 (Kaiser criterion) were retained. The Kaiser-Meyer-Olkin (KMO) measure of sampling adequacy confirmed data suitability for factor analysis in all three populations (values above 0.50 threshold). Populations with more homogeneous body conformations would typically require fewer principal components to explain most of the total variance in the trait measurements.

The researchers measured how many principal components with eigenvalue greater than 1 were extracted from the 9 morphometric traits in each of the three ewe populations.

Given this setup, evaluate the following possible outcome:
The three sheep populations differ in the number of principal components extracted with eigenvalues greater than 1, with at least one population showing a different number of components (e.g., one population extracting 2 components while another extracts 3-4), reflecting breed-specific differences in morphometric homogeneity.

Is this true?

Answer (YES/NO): YES